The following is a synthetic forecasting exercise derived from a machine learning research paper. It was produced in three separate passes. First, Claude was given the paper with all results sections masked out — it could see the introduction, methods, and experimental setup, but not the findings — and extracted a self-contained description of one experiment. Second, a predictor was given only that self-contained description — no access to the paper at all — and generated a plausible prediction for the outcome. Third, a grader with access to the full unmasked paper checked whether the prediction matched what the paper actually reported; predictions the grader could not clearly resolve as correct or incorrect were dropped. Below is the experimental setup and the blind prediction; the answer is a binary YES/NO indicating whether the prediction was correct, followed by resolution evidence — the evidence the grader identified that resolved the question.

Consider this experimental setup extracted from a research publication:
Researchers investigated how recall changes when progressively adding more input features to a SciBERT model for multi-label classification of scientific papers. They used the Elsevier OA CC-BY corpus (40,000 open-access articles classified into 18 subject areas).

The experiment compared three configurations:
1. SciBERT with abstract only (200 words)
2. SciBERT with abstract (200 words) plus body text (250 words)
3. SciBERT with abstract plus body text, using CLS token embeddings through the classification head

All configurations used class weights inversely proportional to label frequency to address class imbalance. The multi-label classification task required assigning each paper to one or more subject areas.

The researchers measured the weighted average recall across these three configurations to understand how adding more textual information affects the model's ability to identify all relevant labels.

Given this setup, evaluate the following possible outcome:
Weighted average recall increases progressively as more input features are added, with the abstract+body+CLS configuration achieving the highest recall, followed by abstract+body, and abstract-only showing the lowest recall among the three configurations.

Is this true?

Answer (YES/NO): YES